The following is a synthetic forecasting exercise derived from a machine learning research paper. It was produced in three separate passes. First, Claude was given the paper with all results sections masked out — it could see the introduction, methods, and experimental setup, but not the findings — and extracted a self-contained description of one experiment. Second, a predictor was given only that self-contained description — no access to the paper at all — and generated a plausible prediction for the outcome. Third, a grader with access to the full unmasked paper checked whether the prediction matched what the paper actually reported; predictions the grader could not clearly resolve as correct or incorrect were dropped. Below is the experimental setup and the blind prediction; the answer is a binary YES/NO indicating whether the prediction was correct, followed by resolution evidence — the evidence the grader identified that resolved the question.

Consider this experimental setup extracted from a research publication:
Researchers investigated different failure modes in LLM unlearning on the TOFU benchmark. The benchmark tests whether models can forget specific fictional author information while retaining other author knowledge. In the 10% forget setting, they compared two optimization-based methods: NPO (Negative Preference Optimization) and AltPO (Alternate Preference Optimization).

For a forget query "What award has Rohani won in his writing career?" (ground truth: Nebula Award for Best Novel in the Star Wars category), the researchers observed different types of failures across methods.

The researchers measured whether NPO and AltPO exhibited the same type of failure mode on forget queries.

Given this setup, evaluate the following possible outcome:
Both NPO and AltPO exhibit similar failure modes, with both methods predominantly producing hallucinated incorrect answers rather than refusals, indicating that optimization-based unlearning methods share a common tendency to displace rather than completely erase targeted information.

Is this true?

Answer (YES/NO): NO